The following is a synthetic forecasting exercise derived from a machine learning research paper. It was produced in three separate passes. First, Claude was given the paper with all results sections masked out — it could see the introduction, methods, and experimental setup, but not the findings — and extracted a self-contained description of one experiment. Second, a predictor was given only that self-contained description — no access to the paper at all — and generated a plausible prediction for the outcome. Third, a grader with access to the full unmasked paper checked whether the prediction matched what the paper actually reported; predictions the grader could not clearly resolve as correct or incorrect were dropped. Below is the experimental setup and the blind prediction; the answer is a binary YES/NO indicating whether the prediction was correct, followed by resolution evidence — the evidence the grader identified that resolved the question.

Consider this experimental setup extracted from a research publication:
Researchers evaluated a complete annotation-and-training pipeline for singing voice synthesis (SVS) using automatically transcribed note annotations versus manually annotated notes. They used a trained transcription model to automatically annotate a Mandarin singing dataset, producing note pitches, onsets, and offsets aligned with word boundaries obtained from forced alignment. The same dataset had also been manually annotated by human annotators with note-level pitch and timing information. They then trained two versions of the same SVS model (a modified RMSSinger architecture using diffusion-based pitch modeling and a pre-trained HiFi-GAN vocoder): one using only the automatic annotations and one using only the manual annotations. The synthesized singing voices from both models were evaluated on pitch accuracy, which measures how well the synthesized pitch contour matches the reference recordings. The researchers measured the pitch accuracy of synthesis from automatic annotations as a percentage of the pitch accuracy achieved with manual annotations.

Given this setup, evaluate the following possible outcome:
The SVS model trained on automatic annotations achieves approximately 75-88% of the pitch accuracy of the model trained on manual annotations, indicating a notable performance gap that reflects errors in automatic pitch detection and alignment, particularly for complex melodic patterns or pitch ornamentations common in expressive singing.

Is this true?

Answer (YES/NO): NO